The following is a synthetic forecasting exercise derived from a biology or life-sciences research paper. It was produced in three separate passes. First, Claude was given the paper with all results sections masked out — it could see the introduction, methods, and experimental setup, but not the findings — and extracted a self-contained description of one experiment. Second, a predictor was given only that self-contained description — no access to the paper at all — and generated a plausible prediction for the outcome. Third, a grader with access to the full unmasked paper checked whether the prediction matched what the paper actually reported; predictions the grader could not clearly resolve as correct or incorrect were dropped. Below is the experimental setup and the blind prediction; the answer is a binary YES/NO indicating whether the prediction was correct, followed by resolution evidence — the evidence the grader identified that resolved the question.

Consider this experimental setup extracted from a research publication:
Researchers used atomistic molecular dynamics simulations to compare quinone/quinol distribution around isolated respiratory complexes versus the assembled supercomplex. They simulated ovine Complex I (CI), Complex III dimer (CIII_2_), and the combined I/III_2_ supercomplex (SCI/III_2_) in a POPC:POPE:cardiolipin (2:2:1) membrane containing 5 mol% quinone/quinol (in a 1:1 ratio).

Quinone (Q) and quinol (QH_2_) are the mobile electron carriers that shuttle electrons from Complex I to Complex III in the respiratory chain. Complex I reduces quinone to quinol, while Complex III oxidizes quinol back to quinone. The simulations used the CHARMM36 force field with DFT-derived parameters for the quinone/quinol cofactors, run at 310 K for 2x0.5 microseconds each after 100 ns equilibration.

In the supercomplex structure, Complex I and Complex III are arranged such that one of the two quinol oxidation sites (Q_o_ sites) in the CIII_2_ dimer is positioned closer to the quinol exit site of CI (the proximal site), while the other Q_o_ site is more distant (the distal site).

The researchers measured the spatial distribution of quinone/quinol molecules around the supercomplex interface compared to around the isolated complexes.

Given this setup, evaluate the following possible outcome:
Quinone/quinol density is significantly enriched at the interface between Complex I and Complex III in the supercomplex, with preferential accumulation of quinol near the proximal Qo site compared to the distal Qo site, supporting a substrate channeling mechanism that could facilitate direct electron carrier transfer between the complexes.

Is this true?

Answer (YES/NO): NO